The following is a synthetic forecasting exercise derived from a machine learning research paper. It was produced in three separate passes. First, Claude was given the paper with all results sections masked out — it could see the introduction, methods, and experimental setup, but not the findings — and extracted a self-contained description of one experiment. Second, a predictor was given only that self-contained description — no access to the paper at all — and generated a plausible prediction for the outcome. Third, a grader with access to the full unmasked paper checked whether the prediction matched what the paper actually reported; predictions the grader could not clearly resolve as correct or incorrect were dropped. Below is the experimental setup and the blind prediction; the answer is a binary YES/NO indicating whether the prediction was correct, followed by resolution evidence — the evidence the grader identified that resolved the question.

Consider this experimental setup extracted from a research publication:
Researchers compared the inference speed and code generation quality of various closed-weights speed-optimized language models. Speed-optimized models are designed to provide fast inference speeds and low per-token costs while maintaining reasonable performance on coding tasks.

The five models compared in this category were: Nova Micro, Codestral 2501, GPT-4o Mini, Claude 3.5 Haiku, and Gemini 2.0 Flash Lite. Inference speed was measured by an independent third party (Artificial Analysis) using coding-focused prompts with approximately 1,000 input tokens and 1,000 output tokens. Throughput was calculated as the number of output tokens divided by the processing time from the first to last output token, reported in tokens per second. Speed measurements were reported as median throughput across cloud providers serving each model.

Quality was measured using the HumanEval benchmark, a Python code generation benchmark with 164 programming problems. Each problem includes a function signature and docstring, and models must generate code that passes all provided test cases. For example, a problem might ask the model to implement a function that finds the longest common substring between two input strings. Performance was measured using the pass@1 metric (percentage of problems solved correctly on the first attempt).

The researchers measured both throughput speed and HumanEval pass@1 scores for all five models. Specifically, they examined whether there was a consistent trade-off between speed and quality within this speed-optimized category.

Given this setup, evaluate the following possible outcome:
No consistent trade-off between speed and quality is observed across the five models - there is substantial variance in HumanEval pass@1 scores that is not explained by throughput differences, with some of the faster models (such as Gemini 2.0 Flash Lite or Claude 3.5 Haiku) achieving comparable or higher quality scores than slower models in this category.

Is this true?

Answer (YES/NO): NO